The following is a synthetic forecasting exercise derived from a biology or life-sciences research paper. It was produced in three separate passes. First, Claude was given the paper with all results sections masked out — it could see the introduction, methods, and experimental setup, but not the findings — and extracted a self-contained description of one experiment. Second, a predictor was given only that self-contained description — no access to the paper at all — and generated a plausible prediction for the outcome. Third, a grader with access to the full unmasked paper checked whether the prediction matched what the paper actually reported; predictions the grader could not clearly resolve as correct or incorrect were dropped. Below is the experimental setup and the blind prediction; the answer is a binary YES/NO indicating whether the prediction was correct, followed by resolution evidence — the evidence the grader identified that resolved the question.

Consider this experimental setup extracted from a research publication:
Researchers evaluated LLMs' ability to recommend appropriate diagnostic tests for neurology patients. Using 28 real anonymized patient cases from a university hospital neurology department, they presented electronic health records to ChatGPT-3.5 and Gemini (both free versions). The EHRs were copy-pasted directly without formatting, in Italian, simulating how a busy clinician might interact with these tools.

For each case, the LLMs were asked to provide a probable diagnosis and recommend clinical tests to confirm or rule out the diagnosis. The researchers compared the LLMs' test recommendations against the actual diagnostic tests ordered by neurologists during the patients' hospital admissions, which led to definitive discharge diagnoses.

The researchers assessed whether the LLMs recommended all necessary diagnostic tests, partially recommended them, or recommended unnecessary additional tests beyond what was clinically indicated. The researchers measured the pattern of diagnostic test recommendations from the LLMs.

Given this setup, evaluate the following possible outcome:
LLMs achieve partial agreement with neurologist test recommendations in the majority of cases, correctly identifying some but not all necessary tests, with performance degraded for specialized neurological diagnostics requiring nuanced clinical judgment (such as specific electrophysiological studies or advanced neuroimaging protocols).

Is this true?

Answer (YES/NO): NO